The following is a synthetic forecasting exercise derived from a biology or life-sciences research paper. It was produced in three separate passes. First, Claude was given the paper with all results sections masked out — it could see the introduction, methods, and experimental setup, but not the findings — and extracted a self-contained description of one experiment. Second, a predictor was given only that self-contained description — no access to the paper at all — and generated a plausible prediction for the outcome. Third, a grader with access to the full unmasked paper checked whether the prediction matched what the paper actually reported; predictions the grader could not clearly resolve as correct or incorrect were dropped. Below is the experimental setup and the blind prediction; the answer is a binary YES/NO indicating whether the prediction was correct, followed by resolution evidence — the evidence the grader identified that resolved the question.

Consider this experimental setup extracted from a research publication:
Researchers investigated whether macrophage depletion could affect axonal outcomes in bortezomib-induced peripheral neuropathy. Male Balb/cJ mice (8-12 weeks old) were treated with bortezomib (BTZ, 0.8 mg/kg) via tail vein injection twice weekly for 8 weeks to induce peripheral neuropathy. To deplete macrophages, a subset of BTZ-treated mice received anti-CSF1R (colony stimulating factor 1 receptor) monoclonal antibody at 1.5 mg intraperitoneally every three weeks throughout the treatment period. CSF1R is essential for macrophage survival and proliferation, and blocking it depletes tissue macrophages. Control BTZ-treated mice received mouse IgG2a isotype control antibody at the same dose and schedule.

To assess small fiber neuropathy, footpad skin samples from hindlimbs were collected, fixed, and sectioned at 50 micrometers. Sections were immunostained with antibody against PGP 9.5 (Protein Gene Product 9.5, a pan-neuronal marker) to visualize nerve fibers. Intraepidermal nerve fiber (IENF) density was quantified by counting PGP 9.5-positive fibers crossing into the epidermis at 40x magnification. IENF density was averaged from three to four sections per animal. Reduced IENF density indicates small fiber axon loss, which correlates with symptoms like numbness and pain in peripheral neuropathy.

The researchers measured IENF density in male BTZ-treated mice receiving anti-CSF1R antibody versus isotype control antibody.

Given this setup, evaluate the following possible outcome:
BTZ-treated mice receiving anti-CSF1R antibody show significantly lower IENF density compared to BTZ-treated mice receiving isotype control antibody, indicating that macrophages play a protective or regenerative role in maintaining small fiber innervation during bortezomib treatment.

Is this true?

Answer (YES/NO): NO